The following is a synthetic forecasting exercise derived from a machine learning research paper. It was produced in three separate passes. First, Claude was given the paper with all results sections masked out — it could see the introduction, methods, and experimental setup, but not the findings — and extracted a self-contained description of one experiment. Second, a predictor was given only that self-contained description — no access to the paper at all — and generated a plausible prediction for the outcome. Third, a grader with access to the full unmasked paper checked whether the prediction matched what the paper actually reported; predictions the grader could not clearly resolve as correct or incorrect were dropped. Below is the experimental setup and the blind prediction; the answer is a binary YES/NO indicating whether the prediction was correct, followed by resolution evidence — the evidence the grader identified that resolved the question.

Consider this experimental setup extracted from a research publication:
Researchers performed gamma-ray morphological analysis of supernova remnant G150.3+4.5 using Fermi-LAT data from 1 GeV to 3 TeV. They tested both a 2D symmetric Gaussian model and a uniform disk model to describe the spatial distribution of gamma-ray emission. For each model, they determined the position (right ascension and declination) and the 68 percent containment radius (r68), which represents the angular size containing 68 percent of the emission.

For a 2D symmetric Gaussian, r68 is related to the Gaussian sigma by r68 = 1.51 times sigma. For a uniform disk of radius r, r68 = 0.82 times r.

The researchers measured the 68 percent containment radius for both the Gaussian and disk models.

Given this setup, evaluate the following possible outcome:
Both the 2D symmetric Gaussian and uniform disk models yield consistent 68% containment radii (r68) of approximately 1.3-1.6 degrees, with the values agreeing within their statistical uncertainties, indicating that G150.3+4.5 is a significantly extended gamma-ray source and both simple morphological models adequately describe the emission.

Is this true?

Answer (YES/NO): NO